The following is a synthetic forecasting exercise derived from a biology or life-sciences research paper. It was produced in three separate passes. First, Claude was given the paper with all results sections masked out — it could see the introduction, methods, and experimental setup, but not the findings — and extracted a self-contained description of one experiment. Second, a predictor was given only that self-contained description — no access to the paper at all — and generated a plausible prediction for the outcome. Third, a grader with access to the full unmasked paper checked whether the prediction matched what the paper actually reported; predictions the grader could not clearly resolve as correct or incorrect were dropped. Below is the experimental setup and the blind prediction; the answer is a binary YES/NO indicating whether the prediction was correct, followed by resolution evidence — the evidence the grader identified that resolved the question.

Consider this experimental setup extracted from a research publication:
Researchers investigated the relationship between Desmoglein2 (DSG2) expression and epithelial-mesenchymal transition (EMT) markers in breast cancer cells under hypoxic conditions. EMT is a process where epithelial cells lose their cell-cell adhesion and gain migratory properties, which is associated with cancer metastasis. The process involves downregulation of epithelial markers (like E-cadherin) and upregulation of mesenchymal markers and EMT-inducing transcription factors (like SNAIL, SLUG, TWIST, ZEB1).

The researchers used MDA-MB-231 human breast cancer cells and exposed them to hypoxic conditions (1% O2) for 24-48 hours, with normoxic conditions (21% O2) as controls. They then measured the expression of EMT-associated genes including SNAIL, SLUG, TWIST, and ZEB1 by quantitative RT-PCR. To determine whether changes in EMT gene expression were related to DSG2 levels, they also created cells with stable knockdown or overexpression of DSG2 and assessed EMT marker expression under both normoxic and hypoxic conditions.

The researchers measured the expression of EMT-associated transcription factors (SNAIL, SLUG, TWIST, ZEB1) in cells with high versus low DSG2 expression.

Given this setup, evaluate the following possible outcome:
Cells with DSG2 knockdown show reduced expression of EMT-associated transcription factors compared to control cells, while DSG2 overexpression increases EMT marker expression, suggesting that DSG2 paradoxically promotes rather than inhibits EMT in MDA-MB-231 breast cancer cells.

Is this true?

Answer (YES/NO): NO